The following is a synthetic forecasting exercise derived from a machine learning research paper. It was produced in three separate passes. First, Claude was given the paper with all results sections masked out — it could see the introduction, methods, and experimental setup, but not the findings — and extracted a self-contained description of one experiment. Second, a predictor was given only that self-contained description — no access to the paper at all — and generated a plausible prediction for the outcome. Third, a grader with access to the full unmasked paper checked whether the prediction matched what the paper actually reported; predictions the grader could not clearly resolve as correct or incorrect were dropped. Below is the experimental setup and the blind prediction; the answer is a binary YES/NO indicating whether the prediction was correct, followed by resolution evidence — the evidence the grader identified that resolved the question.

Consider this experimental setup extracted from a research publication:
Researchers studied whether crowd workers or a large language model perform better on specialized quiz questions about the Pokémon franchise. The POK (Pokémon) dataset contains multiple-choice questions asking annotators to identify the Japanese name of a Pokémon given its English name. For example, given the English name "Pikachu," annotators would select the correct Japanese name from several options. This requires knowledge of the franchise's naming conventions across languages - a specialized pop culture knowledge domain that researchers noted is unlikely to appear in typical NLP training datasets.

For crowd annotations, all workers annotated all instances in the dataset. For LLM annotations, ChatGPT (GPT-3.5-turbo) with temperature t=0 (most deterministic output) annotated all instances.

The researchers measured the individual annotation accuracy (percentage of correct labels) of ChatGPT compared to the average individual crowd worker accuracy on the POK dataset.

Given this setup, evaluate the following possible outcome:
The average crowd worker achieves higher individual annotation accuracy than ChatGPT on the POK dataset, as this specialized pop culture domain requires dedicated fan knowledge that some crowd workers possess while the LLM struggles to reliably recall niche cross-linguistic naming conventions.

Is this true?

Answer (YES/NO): NO